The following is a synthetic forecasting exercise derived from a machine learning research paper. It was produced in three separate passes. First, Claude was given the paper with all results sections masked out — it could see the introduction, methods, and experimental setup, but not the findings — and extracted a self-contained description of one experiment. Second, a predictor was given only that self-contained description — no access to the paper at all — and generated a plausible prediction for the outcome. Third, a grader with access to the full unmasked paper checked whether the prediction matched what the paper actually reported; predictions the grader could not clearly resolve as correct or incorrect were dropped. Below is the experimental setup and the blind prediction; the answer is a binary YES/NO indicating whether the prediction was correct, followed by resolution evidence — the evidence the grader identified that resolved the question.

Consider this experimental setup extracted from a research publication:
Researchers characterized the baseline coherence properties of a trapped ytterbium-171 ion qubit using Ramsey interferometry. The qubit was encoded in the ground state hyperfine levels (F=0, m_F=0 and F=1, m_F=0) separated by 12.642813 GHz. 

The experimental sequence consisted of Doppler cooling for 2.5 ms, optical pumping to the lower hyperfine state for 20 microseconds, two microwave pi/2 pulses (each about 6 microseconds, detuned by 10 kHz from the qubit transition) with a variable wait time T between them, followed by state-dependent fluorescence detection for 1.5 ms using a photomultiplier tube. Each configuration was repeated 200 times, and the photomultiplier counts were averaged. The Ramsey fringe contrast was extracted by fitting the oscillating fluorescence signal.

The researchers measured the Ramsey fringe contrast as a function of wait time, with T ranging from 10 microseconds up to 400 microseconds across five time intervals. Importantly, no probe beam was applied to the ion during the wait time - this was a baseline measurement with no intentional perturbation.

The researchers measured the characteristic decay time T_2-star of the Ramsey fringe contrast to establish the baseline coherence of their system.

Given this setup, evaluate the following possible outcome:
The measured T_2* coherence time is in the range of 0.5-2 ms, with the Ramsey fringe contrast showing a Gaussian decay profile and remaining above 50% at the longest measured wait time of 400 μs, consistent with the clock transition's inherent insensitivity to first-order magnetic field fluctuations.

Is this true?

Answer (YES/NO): NO